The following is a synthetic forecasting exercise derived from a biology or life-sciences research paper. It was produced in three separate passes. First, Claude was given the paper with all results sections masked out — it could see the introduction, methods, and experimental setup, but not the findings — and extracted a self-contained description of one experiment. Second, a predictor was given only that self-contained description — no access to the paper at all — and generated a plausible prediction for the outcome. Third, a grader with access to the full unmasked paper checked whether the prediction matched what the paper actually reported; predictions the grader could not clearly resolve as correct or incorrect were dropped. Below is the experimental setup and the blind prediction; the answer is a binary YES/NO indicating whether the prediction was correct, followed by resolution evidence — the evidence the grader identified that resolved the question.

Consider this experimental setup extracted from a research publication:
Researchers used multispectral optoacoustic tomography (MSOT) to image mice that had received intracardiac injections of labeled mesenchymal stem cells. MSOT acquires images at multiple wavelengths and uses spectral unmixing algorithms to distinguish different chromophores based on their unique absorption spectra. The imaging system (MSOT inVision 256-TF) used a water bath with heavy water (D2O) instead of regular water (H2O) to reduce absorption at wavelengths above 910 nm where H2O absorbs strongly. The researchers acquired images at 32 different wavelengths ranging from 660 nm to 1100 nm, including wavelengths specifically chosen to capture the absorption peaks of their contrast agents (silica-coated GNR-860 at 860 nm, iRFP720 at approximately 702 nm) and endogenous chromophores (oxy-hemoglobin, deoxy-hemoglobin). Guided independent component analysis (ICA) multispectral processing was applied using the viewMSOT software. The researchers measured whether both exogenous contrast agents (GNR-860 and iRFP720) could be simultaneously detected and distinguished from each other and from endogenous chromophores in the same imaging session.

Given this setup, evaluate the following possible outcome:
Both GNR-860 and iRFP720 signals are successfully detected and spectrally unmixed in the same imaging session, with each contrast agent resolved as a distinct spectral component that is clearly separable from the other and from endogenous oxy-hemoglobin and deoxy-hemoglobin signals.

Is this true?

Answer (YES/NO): NO